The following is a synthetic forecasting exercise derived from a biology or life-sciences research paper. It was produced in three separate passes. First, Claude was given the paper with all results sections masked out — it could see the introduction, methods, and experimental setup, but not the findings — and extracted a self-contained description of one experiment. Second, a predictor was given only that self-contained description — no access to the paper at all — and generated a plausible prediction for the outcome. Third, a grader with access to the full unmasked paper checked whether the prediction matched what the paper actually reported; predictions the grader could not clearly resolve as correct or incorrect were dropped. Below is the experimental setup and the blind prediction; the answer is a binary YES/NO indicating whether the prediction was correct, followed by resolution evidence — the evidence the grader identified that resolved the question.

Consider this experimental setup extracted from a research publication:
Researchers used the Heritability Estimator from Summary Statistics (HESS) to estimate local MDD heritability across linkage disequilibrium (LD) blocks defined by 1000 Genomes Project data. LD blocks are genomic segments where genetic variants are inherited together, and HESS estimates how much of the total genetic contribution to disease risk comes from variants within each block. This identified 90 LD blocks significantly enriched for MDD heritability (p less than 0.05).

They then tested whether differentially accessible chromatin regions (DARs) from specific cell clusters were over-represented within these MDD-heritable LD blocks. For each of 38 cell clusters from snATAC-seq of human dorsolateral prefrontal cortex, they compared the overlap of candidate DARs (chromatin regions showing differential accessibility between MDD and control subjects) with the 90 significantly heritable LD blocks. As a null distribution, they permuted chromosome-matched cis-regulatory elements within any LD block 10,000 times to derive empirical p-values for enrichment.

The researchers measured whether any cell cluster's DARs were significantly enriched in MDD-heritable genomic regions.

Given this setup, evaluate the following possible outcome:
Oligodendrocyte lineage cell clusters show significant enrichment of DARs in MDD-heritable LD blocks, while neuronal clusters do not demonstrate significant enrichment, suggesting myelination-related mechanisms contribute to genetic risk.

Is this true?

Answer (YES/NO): NO